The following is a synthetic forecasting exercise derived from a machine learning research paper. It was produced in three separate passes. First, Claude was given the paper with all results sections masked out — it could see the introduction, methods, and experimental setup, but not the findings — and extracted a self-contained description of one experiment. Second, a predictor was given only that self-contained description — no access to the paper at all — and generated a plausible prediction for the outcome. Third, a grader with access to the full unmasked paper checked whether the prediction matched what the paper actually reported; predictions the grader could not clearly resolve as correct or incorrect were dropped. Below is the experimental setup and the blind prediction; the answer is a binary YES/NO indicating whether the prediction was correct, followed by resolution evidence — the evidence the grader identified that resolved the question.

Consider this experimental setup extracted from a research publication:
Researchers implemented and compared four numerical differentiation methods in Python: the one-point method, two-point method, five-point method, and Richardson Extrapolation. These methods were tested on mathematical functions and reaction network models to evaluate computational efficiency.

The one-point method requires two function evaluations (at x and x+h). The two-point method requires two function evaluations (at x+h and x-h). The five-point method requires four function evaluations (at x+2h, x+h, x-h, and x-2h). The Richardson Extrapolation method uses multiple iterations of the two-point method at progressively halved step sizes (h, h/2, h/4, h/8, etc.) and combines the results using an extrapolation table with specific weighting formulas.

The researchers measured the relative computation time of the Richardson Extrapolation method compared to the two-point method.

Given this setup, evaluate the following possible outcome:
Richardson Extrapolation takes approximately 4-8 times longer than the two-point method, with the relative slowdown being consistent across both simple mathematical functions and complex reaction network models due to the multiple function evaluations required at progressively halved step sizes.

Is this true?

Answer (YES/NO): NO